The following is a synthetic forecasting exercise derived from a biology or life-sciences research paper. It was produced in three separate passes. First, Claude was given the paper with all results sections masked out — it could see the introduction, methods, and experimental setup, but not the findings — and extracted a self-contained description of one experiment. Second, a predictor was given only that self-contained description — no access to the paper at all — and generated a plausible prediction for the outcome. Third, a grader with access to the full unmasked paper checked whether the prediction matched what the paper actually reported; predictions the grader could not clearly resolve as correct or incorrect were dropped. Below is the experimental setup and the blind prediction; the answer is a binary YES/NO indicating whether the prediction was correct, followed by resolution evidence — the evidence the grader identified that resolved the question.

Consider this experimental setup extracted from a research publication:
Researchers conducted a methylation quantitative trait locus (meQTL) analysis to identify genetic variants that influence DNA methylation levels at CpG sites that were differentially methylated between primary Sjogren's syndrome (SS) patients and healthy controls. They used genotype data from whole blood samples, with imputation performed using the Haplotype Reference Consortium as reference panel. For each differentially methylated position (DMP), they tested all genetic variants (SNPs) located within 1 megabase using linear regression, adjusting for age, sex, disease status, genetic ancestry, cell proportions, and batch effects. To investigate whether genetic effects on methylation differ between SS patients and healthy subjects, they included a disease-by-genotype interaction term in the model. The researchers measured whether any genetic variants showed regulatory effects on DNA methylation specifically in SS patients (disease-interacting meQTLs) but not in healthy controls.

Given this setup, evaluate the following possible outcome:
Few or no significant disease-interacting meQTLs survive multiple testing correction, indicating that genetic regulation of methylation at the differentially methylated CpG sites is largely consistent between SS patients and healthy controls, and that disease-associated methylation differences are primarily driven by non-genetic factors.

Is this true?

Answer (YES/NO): NO